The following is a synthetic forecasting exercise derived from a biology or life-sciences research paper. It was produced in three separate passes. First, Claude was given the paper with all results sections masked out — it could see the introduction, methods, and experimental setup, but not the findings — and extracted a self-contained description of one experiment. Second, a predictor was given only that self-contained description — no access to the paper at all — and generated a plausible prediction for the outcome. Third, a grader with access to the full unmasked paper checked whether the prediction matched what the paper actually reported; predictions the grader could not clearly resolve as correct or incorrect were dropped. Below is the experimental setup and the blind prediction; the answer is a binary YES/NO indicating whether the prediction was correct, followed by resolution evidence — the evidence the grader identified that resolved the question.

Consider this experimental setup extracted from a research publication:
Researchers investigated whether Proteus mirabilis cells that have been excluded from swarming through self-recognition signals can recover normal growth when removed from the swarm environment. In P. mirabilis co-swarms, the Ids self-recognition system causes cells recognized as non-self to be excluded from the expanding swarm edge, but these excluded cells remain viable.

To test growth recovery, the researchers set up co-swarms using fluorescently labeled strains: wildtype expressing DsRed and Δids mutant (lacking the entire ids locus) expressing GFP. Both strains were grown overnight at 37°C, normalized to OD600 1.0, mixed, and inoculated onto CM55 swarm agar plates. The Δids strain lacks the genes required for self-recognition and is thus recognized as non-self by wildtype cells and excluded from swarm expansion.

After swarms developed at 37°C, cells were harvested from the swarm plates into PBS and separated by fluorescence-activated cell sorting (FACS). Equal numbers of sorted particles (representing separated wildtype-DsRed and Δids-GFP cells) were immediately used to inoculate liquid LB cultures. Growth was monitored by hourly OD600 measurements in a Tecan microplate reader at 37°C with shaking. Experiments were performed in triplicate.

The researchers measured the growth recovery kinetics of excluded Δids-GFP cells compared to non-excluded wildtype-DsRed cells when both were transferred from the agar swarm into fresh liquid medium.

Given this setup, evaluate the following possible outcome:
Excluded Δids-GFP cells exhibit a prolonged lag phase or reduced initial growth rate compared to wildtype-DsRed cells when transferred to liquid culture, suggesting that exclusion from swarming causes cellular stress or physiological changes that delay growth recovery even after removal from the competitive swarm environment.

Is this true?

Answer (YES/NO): NO